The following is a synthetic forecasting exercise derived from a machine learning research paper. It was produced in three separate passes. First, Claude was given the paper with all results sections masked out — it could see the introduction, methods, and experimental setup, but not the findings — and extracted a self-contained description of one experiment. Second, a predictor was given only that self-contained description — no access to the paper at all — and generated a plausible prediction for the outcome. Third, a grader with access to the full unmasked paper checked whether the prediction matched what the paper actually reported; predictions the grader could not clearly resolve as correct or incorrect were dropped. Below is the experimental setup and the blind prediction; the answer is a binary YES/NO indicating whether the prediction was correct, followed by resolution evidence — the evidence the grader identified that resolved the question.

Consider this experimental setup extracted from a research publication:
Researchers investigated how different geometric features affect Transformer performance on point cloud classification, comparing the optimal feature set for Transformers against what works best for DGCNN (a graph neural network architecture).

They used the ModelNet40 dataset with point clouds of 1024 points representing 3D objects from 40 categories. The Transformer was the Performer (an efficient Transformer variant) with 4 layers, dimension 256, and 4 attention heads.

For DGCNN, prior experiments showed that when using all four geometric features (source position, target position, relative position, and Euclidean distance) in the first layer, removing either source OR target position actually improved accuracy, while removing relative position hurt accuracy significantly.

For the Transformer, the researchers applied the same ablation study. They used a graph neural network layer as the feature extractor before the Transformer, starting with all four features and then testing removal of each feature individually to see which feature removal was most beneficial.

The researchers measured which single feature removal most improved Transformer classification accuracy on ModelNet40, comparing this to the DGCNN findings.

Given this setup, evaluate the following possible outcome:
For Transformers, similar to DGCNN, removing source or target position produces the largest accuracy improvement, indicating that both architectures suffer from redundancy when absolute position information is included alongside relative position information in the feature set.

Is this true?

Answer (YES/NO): NO